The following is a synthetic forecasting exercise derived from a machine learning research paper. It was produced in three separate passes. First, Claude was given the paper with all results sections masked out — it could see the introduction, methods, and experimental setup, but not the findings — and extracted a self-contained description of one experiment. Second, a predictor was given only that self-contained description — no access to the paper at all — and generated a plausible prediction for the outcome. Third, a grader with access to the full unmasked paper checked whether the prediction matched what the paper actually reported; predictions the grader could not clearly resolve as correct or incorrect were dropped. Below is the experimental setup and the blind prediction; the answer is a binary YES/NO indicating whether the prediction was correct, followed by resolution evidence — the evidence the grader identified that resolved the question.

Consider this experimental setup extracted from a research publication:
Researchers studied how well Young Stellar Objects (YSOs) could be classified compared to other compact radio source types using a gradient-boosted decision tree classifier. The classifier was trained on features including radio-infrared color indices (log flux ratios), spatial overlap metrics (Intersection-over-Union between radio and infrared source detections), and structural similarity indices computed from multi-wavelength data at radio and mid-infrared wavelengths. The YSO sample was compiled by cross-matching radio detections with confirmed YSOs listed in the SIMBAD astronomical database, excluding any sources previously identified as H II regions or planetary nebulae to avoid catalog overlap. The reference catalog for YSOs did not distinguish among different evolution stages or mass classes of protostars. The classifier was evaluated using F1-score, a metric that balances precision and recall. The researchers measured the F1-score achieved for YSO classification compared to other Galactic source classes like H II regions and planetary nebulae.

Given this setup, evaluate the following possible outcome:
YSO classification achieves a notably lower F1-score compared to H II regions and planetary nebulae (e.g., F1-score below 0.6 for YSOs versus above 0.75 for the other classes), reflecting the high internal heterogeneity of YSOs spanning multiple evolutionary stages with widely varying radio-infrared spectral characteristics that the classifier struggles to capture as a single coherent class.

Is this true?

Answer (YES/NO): NO